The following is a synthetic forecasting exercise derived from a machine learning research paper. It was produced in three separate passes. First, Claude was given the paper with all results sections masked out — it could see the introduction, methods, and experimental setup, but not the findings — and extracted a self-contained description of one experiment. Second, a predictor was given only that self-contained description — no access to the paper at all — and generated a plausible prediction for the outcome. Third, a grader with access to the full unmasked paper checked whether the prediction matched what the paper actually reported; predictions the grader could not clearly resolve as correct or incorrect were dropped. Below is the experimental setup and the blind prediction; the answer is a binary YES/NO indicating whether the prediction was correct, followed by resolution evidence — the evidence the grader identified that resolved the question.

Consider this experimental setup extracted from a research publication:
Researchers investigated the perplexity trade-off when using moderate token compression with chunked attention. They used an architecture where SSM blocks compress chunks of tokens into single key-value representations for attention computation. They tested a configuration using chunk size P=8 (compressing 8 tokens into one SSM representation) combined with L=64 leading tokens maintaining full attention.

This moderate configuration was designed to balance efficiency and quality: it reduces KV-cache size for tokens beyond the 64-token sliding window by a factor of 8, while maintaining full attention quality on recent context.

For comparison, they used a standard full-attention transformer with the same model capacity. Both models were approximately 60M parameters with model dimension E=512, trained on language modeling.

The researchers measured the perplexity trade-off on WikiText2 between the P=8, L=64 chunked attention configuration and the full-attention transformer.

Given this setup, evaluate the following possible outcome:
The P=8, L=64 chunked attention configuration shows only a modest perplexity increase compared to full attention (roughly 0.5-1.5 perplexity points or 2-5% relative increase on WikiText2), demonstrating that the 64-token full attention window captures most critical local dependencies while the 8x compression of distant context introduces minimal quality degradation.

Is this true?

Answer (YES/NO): NO